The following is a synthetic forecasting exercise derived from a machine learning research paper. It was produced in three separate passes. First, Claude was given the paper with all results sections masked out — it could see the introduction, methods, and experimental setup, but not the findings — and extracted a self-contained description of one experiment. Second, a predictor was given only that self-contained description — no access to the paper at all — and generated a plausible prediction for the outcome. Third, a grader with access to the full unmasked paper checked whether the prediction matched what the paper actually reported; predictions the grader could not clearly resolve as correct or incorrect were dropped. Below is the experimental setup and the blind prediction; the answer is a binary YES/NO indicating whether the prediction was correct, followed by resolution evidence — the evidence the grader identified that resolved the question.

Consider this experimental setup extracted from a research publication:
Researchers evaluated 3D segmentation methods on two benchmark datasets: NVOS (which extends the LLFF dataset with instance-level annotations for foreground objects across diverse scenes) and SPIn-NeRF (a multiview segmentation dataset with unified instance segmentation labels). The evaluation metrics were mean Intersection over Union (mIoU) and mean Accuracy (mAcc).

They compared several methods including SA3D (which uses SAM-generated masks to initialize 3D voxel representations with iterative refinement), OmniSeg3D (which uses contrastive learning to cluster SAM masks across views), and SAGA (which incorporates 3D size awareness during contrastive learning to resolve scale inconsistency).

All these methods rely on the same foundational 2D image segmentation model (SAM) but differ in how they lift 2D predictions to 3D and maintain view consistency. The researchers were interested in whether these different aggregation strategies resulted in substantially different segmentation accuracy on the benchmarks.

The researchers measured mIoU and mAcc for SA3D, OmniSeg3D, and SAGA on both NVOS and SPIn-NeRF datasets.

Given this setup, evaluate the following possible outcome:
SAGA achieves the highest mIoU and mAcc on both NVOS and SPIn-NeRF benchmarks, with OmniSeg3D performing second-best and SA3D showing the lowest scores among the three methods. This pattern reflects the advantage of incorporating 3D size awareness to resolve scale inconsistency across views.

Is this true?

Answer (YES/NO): NO